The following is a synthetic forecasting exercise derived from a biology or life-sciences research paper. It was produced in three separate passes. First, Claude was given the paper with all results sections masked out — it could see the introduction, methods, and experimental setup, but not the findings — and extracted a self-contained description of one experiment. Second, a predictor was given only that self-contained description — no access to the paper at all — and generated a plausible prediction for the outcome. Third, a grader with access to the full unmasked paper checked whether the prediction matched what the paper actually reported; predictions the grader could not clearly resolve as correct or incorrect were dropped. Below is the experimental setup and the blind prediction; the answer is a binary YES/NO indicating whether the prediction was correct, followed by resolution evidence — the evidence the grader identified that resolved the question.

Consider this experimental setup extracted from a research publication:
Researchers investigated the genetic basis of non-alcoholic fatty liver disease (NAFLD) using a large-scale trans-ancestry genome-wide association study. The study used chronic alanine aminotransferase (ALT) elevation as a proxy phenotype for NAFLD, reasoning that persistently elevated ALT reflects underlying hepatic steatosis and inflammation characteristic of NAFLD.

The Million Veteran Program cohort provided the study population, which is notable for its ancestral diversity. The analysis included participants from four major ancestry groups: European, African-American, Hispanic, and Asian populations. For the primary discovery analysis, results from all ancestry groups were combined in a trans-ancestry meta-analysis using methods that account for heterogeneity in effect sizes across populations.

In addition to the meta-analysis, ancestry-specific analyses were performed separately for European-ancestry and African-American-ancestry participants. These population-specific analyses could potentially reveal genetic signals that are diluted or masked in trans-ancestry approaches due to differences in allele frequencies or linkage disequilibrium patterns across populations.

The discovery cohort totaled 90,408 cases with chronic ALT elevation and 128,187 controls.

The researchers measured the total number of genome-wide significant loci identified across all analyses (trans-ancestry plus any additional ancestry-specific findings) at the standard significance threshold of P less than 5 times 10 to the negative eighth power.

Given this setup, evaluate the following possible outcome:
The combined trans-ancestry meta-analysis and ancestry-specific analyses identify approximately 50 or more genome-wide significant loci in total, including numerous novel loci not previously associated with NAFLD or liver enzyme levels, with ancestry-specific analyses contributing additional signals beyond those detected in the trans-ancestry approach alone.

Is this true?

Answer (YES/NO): YES